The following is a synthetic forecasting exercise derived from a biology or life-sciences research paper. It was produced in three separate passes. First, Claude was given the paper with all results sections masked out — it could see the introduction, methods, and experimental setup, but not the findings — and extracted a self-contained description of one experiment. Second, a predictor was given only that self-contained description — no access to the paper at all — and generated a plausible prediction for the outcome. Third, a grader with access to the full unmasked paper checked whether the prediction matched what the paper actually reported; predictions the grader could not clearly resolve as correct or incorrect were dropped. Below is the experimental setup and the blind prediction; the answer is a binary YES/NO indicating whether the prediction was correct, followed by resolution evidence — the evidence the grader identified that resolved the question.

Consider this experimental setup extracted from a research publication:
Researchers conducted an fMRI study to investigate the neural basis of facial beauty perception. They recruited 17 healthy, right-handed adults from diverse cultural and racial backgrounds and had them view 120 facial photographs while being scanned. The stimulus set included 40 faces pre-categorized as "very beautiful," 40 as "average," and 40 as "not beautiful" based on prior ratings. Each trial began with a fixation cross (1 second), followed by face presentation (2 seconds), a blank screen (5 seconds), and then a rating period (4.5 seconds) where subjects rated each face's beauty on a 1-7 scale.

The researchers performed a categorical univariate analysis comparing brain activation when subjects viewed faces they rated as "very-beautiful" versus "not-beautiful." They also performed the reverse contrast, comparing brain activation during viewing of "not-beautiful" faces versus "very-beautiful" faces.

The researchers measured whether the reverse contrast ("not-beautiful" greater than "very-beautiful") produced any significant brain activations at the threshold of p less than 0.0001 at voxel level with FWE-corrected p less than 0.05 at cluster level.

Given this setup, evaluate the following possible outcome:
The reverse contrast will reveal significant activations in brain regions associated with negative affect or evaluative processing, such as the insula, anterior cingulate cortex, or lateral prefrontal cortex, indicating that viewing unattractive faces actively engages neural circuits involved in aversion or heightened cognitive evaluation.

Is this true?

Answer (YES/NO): NO